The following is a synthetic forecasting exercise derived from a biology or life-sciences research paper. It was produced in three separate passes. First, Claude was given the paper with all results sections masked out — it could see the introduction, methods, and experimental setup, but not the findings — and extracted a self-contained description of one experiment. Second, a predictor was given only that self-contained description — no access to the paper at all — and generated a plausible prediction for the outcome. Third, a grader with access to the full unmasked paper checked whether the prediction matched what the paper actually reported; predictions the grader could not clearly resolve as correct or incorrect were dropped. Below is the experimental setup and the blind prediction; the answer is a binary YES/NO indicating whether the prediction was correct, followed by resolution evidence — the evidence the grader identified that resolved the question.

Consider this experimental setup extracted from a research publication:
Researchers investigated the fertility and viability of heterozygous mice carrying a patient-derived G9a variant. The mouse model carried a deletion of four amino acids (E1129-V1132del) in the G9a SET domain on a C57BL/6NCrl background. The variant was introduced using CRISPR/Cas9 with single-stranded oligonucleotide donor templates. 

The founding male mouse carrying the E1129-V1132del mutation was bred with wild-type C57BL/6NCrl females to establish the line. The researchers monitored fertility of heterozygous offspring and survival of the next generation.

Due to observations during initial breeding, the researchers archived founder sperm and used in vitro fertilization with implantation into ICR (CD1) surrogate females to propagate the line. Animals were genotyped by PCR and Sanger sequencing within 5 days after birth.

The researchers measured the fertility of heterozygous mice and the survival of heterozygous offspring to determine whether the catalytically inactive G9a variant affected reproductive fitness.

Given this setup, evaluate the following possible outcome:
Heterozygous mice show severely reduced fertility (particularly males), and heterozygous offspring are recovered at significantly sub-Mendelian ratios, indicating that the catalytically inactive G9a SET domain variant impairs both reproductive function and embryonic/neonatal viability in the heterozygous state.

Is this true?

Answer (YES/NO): NO